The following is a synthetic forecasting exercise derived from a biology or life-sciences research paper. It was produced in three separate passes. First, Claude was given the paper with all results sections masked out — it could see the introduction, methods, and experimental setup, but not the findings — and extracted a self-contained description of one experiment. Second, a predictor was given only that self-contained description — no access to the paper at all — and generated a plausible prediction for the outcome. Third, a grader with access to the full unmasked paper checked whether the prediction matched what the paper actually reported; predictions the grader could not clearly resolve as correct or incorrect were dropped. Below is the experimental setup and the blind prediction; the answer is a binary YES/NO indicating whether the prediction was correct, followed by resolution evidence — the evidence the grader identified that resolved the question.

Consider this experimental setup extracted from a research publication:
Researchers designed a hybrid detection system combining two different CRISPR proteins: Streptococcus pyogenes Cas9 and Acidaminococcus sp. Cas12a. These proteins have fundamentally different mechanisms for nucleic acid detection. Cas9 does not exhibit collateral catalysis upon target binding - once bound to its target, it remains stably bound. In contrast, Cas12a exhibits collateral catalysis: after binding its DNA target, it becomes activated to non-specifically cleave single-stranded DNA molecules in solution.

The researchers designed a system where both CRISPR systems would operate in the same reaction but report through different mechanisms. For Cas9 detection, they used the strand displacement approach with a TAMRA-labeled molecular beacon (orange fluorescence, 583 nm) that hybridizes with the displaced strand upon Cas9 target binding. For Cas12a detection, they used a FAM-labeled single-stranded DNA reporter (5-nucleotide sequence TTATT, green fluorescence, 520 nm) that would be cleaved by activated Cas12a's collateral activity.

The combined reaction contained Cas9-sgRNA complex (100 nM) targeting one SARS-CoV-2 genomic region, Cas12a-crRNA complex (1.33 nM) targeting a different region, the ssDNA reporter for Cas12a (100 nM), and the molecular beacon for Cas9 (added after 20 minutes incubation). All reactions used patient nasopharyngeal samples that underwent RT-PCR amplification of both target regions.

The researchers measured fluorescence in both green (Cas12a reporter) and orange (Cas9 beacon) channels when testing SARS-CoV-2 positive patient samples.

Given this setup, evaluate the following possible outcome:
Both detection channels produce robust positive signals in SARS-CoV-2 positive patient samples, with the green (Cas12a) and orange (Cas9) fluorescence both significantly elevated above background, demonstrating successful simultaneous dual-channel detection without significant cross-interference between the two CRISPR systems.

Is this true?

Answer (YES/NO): YES